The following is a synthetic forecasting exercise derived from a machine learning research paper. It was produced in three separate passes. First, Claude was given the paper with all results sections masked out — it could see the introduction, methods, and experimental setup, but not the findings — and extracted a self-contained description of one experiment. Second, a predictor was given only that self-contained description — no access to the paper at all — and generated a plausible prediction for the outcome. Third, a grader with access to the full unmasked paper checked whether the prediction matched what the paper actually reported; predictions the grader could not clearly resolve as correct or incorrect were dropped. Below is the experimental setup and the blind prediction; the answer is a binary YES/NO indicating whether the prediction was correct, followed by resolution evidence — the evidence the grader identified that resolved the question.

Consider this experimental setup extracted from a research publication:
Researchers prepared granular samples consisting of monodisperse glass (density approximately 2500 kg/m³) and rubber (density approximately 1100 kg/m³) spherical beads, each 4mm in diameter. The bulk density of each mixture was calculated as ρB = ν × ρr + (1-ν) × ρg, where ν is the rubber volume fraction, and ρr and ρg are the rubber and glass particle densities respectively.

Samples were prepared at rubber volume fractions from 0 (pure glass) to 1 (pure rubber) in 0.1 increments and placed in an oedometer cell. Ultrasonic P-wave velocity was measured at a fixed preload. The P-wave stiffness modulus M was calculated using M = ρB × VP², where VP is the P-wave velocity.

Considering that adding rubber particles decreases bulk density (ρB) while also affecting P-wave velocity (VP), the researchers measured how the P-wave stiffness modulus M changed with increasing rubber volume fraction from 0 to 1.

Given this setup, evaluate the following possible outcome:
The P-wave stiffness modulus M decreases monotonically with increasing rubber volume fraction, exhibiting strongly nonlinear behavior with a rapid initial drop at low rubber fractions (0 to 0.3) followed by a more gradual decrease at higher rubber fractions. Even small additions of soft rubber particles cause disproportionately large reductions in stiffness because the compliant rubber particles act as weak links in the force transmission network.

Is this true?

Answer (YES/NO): NO